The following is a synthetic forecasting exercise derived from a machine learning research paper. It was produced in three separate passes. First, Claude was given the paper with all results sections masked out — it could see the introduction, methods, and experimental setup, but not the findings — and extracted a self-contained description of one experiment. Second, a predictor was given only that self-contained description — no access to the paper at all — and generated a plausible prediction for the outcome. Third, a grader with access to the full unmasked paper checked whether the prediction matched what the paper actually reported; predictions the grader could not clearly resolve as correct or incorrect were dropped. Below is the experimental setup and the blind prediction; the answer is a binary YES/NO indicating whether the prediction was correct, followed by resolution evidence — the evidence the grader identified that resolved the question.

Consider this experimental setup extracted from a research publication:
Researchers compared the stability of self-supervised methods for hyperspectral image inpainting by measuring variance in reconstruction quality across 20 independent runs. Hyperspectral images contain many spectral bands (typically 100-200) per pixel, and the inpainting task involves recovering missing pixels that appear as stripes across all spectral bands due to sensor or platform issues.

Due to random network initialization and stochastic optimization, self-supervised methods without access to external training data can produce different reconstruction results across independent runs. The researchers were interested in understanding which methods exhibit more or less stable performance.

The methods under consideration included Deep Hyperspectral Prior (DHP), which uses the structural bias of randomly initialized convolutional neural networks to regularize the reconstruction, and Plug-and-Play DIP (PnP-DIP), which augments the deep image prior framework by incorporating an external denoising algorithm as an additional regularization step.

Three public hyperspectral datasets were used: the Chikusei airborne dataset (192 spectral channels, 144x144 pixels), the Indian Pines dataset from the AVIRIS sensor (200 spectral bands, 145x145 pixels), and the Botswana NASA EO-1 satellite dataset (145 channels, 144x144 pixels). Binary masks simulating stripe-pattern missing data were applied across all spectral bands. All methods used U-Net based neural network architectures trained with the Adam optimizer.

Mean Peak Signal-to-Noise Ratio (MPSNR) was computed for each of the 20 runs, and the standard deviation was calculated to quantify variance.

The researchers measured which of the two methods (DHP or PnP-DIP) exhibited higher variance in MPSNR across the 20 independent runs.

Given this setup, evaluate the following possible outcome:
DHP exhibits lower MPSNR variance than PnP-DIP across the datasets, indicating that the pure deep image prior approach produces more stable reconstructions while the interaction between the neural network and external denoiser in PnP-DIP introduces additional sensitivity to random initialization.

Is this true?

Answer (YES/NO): NO